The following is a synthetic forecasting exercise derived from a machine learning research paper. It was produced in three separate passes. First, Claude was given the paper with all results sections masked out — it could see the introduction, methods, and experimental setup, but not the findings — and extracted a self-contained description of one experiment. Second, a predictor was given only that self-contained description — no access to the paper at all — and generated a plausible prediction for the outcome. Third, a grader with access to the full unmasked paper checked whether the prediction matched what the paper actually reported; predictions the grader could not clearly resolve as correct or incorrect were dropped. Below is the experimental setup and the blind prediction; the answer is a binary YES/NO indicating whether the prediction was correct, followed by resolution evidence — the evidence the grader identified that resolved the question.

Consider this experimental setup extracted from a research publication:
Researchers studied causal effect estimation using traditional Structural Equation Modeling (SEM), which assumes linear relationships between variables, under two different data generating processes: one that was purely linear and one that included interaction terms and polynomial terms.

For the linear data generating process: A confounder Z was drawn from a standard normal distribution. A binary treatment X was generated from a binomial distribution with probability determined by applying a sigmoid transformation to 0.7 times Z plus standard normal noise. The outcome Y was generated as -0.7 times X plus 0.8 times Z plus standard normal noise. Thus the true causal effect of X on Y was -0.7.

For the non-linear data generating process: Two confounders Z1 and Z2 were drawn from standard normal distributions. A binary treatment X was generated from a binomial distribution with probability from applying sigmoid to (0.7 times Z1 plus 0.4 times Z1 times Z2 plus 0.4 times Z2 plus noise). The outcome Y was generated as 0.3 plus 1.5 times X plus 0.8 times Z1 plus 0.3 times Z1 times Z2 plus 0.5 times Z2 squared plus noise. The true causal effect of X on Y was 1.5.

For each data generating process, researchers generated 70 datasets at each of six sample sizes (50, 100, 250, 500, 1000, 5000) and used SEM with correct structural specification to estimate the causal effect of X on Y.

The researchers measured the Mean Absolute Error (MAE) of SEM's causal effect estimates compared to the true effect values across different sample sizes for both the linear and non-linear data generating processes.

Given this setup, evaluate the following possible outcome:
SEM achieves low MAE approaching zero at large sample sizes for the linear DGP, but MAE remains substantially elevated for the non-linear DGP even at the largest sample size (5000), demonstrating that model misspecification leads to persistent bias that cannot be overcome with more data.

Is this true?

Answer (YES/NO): YES